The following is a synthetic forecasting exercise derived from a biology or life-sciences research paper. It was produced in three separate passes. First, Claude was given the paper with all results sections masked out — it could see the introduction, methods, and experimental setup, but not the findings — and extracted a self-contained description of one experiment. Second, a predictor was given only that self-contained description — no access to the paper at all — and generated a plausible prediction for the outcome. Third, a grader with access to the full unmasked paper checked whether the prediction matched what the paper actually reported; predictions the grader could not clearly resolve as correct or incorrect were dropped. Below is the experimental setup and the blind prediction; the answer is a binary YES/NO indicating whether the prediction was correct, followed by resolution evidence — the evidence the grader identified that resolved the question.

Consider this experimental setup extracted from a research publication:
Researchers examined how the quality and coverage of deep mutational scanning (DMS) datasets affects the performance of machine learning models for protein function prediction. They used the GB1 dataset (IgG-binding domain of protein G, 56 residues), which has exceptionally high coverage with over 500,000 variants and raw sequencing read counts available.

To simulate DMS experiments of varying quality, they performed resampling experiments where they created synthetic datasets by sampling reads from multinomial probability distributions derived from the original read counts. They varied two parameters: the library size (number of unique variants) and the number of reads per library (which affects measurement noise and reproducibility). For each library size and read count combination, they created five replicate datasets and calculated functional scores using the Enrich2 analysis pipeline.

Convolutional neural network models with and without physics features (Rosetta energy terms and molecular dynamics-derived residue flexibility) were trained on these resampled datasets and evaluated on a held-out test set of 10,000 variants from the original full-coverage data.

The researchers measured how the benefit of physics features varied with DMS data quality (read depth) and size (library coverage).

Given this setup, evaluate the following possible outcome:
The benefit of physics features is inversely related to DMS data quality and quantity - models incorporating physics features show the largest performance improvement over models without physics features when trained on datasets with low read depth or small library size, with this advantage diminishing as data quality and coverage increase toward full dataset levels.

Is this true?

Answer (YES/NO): YES